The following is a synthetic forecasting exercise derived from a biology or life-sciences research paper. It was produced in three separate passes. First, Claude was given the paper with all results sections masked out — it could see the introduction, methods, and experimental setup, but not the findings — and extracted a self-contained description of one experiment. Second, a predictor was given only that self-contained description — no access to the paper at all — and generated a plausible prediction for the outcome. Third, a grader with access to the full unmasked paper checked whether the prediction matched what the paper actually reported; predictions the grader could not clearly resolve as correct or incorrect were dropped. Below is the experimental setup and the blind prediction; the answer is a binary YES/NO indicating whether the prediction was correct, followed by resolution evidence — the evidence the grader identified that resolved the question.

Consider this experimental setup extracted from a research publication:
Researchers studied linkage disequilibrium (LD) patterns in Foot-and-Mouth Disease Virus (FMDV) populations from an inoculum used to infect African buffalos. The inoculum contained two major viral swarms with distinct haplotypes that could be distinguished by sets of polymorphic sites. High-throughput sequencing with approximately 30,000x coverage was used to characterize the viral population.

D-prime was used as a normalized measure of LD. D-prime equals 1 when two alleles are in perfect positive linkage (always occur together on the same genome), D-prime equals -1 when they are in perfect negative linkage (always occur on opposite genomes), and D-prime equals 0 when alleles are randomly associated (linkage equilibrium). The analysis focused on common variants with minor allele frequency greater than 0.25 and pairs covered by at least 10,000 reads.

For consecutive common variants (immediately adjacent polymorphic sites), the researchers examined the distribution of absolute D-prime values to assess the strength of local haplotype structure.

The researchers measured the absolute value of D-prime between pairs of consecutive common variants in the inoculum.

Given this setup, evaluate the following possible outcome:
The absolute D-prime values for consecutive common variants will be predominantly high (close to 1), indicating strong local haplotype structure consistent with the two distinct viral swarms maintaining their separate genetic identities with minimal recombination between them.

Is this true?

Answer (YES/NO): YES